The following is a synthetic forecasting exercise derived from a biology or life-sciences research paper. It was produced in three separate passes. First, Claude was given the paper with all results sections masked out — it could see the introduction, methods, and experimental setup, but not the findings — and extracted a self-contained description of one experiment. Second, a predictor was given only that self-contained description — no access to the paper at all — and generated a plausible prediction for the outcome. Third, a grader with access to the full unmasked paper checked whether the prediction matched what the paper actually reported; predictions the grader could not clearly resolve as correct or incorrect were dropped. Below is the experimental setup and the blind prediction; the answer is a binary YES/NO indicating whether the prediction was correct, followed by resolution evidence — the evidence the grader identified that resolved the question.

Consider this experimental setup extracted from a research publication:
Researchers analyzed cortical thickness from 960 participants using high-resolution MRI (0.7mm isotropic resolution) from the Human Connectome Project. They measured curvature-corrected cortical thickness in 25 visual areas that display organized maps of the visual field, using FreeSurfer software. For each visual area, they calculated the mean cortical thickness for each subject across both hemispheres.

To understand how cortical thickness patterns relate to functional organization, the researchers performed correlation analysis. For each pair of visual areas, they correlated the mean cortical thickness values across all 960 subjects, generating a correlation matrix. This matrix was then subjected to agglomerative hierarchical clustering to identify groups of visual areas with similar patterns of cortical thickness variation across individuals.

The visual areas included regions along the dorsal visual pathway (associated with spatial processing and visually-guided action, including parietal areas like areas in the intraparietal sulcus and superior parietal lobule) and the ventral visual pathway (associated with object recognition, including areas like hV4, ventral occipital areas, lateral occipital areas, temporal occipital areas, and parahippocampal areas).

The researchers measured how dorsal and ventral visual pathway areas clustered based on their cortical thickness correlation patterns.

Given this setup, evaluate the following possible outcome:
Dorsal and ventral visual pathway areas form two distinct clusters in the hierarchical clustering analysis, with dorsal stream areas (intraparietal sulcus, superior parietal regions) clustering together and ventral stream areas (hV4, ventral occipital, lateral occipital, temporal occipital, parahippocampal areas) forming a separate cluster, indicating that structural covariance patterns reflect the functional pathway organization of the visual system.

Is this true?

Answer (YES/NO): NO